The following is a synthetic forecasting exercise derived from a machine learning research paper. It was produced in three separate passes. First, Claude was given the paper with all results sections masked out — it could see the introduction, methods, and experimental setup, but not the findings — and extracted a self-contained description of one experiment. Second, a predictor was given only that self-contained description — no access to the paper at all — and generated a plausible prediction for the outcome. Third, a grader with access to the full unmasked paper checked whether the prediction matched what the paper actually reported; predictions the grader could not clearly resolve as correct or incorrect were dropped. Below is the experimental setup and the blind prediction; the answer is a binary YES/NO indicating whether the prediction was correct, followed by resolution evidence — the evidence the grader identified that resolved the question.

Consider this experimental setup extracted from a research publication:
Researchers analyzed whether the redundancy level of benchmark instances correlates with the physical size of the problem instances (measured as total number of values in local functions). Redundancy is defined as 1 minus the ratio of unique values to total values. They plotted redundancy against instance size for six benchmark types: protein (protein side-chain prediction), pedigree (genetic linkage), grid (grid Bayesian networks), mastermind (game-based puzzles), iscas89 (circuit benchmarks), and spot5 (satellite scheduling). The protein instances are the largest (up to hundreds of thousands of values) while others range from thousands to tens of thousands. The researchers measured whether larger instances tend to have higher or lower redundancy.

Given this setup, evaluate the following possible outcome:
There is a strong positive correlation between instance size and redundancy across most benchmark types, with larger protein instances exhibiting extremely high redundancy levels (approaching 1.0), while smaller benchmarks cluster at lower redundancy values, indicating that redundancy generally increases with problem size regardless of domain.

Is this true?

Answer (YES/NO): NO